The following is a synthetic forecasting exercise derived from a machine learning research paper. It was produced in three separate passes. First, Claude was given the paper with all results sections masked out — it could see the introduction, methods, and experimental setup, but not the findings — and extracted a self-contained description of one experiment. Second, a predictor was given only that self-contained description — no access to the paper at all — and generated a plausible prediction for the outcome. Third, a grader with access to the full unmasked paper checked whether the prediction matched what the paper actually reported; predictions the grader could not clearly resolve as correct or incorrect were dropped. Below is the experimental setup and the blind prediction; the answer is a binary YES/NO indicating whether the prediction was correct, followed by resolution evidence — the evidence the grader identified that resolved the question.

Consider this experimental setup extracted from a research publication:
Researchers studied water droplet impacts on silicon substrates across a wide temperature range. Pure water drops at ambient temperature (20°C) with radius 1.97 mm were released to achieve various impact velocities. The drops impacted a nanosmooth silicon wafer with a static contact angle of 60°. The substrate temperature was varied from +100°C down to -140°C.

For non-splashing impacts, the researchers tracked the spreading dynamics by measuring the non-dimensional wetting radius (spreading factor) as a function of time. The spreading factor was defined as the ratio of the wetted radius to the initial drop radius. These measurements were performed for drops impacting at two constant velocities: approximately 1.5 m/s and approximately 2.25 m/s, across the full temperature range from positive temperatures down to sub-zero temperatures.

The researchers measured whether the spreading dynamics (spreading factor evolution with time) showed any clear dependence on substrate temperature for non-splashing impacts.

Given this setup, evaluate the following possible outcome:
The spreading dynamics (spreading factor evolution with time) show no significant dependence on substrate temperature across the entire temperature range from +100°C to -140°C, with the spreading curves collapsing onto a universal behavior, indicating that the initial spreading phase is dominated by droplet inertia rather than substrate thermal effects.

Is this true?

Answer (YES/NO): NO